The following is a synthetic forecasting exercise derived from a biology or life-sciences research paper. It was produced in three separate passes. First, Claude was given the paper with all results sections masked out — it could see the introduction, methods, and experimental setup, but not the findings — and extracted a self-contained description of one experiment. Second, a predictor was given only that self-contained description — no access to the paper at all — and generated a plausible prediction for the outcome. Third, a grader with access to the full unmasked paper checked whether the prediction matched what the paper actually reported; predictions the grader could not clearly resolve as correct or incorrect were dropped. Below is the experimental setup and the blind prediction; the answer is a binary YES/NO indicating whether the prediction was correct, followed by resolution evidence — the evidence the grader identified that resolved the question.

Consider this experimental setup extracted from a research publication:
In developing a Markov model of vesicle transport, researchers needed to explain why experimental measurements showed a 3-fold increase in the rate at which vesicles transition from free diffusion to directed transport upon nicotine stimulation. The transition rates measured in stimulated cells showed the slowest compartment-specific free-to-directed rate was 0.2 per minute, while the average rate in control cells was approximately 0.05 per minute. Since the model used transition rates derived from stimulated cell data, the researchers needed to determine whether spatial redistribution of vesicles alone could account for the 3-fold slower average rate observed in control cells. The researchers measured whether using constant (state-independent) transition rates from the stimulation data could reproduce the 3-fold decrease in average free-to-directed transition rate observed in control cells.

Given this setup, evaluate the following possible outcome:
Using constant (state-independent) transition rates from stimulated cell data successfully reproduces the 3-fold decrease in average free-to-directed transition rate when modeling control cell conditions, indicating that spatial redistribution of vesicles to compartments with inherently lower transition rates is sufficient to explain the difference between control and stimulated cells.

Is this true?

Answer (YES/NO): NO